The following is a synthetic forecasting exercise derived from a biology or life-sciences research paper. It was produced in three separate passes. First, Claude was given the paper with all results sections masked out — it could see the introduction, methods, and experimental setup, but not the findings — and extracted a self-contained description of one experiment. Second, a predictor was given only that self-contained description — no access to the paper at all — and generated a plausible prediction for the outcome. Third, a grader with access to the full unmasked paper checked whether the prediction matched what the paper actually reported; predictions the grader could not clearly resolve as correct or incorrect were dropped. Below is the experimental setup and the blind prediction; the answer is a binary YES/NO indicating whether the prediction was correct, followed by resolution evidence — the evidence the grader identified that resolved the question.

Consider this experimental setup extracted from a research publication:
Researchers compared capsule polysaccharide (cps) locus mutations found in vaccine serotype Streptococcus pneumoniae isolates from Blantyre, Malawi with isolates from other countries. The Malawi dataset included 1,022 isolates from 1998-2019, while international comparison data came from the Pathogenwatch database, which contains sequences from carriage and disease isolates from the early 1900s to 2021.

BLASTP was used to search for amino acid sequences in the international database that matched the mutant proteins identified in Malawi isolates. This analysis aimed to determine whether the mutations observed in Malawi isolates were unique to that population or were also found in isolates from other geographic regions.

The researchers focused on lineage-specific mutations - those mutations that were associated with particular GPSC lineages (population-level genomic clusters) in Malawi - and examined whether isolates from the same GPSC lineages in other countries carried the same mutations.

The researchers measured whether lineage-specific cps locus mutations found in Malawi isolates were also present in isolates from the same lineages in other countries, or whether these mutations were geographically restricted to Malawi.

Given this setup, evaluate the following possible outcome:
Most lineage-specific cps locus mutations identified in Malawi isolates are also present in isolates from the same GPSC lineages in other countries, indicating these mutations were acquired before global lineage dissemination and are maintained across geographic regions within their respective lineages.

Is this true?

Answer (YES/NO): YES